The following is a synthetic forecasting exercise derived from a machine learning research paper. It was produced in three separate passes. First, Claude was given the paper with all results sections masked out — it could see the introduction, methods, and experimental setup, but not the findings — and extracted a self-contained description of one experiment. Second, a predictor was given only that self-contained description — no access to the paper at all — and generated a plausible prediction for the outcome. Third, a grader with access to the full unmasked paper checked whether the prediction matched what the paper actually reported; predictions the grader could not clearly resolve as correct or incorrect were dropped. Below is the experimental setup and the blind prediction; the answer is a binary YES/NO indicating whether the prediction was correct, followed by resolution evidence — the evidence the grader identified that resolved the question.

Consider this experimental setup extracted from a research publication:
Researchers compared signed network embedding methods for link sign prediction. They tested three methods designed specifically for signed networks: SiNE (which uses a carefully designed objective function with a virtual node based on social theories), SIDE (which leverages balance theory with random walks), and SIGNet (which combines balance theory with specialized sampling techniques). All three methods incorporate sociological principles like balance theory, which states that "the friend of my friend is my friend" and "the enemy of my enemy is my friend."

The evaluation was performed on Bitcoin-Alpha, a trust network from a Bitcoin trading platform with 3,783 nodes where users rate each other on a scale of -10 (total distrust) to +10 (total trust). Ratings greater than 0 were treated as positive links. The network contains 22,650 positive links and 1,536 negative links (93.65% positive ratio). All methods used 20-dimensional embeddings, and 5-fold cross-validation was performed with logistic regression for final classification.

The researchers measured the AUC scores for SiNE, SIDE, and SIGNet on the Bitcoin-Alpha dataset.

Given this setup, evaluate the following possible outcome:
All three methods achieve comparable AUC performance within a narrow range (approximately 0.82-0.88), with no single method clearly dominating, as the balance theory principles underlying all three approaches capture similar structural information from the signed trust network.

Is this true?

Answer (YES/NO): NO